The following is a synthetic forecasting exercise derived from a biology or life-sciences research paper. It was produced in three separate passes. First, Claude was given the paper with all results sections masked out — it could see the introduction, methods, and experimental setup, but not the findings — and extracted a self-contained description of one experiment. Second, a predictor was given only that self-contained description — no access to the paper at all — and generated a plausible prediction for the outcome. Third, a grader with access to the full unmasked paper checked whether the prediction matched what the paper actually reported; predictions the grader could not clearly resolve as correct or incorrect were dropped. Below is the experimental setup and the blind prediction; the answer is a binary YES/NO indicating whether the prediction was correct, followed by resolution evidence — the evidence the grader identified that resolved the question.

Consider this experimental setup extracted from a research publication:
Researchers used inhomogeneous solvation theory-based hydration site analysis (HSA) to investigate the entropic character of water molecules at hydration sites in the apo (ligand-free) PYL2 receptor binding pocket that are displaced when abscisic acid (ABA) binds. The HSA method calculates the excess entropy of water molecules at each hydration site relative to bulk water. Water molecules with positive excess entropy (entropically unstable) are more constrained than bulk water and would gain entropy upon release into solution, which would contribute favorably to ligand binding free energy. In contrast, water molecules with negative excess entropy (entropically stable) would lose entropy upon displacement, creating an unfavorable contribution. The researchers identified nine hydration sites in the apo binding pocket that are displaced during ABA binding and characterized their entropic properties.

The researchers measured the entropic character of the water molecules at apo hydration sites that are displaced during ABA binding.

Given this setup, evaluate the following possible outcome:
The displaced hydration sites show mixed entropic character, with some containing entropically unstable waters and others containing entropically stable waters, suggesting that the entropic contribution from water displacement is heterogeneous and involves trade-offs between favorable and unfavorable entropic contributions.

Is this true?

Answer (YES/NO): NO